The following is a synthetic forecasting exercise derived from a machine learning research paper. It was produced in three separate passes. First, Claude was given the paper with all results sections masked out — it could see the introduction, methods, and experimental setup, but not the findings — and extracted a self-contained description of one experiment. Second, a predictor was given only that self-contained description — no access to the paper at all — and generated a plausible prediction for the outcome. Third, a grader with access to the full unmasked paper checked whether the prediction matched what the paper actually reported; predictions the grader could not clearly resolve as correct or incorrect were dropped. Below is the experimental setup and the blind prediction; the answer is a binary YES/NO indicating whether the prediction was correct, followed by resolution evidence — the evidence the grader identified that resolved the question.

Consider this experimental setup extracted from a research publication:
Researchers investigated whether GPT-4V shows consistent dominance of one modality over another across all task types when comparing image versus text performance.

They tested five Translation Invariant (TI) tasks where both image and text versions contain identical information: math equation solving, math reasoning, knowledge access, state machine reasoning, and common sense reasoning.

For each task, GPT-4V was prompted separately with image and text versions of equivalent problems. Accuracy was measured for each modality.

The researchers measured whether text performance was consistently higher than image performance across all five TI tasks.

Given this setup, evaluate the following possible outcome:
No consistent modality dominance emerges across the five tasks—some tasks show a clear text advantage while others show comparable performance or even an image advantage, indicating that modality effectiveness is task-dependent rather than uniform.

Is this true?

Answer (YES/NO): YES